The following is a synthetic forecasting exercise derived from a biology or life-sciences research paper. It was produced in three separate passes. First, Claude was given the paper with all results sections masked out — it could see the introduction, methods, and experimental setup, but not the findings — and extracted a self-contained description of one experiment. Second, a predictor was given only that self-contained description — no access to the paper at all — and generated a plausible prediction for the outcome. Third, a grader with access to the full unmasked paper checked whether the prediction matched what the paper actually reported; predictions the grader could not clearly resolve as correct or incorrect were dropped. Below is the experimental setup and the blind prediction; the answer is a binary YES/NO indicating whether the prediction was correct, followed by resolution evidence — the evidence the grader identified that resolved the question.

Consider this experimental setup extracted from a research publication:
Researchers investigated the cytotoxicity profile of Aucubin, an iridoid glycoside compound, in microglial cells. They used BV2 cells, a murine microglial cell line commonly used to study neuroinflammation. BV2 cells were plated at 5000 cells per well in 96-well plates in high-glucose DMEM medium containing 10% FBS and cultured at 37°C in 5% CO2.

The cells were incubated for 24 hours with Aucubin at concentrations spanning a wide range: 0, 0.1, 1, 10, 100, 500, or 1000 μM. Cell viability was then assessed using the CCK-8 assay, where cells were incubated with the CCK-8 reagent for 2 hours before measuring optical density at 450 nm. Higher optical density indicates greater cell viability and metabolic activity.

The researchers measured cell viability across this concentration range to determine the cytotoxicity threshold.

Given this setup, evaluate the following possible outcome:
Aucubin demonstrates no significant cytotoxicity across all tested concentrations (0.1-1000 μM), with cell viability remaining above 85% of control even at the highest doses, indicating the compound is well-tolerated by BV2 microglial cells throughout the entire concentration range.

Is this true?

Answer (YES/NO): NO